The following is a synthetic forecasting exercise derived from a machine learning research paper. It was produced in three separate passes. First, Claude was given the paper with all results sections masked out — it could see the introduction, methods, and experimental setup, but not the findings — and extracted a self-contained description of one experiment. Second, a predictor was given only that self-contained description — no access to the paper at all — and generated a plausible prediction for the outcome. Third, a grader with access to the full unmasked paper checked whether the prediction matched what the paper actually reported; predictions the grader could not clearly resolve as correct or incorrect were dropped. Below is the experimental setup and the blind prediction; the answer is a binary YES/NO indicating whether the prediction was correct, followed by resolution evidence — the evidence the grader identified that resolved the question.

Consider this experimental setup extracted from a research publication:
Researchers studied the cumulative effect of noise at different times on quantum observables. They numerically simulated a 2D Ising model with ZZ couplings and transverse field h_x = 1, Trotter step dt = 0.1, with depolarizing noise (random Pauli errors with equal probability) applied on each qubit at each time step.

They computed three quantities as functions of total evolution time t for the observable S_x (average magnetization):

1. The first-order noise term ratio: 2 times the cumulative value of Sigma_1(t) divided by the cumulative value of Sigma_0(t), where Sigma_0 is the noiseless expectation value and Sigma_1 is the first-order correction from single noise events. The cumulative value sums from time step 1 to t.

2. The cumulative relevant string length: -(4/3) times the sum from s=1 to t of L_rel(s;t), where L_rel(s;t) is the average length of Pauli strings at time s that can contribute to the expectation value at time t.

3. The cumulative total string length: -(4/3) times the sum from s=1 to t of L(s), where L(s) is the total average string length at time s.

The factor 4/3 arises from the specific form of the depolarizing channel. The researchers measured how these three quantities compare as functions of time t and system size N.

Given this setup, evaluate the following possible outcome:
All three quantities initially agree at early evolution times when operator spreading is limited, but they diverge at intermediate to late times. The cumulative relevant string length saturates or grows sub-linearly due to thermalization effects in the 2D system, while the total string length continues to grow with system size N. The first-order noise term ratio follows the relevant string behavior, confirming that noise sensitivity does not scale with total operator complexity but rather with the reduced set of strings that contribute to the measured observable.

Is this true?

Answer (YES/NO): NO